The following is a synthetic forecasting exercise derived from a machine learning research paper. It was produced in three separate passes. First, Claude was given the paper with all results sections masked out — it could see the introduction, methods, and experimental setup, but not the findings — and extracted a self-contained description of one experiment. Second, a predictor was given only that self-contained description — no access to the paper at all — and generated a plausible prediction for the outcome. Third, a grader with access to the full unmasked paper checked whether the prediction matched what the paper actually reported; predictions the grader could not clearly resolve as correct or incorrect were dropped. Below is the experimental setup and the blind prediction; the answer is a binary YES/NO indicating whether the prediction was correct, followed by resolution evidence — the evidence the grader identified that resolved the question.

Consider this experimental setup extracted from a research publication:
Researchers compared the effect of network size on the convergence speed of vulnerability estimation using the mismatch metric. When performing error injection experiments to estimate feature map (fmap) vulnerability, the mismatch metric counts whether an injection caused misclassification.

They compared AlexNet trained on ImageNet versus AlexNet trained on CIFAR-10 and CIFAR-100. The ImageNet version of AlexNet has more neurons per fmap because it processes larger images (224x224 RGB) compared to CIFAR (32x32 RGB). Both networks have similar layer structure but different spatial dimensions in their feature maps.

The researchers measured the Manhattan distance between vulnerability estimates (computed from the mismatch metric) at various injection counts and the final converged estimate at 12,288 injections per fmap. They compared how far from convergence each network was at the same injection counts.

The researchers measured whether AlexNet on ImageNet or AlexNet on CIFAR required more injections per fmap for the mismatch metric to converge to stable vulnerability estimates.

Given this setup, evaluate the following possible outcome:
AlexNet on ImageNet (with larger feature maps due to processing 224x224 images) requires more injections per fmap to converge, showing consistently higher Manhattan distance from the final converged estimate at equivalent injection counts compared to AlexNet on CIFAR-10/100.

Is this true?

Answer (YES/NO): YES